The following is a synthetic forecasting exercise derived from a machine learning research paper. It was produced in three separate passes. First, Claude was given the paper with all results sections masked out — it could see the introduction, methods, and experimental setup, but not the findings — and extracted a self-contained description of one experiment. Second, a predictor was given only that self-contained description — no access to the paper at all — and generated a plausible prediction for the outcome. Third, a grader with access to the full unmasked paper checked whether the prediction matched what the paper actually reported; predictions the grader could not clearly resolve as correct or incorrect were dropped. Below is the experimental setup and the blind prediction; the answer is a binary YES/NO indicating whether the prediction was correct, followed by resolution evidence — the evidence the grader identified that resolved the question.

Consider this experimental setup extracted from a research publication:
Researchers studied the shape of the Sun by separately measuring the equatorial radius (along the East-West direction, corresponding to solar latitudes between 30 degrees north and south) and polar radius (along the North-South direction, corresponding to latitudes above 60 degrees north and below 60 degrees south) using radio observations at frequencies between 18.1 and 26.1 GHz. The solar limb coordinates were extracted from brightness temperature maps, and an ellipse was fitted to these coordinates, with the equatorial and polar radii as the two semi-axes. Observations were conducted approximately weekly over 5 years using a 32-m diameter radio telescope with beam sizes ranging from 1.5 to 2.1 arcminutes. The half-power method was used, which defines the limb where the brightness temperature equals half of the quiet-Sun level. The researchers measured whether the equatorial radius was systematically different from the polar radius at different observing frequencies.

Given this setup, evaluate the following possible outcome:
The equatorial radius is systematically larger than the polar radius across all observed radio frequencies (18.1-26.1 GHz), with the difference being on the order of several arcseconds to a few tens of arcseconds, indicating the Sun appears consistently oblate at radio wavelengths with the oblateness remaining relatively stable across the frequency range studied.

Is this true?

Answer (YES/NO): NO